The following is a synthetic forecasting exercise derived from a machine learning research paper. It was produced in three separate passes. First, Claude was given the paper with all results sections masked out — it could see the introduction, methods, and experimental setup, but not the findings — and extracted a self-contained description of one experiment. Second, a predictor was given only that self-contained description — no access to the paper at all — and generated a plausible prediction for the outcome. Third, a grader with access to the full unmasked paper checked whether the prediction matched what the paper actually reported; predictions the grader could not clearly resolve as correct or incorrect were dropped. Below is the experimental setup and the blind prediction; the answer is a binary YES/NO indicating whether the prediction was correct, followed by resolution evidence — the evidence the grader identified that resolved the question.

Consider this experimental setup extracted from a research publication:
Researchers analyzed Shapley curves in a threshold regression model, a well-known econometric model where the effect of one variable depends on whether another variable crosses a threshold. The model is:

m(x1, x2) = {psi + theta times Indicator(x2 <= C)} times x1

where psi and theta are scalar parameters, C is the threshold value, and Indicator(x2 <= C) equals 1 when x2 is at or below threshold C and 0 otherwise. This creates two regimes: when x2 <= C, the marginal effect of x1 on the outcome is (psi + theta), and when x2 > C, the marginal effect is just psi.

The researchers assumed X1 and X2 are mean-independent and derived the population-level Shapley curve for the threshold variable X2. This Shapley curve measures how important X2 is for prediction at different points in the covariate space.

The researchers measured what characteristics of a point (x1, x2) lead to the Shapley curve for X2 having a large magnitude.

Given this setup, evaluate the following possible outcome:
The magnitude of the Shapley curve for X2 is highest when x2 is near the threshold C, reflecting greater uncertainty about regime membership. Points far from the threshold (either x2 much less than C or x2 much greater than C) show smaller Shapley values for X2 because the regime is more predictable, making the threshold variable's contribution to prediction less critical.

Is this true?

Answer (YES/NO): NO